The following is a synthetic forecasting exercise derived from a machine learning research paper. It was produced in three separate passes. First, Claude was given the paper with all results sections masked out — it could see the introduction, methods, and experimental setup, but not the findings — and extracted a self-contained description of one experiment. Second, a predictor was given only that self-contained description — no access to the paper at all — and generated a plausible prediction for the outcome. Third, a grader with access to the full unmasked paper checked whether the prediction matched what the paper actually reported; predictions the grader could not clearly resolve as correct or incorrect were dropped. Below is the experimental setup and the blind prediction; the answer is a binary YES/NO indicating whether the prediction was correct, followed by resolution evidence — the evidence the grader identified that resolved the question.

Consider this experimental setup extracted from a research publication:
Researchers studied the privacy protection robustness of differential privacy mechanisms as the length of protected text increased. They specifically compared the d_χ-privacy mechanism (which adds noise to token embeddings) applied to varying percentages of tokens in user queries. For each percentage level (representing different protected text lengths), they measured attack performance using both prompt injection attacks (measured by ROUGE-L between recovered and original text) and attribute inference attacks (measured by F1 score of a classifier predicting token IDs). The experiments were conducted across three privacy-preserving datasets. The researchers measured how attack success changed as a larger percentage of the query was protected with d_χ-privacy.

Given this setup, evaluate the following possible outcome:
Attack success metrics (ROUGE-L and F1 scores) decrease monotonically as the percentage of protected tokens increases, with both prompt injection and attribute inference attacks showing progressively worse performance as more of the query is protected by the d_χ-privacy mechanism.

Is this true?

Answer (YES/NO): NO